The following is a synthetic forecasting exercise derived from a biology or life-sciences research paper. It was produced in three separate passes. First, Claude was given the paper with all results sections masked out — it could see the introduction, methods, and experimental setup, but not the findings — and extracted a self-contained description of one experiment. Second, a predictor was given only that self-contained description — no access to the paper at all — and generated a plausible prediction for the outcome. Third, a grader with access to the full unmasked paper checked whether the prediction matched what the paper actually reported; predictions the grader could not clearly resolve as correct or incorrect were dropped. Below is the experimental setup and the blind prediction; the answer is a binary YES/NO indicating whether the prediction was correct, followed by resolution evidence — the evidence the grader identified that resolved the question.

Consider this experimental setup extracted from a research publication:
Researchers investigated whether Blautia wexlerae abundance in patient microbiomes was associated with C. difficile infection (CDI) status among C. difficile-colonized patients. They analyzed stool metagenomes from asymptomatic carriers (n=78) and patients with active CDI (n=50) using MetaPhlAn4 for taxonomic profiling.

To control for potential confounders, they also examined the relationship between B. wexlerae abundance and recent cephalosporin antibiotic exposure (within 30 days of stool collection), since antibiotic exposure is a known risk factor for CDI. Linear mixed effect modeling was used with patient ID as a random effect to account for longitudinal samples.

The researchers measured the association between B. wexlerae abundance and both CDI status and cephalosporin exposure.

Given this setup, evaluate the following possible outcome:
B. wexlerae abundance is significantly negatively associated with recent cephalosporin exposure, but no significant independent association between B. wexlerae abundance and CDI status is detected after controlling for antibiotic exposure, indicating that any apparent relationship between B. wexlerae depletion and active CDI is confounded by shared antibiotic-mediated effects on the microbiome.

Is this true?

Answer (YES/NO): NO